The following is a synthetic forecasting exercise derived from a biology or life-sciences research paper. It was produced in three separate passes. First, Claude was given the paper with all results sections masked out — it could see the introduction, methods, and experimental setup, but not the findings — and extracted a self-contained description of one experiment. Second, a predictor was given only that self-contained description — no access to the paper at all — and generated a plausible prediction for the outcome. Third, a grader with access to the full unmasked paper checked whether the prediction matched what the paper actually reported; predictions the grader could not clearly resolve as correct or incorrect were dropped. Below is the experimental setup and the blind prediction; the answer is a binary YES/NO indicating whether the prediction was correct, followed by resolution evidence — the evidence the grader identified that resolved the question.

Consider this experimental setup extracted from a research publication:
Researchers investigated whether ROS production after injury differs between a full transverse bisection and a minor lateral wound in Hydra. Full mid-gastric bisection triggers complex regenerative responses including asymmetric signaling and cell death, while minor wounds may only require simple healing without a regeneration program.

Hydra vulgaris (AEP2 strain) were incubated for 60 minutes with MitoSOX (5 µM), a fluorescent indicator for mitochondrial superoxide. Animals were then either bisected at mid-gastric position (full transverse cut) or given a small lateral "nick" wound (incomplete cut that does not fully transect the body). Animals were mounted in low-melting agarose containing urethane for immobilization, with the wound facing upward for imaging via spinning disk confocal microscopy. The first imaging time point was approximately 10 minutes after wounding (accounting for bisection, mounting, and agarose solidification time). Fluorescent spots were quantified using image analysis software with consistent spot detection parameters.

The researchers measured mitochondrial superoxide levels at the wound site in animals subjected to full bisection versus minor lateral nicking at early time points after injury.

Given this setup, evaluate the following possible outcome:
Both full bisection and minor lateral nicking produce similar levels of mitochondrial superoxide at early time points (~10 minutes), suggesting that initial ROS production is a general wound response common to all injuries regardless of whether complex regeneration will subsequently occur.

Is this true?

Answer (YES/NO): YES